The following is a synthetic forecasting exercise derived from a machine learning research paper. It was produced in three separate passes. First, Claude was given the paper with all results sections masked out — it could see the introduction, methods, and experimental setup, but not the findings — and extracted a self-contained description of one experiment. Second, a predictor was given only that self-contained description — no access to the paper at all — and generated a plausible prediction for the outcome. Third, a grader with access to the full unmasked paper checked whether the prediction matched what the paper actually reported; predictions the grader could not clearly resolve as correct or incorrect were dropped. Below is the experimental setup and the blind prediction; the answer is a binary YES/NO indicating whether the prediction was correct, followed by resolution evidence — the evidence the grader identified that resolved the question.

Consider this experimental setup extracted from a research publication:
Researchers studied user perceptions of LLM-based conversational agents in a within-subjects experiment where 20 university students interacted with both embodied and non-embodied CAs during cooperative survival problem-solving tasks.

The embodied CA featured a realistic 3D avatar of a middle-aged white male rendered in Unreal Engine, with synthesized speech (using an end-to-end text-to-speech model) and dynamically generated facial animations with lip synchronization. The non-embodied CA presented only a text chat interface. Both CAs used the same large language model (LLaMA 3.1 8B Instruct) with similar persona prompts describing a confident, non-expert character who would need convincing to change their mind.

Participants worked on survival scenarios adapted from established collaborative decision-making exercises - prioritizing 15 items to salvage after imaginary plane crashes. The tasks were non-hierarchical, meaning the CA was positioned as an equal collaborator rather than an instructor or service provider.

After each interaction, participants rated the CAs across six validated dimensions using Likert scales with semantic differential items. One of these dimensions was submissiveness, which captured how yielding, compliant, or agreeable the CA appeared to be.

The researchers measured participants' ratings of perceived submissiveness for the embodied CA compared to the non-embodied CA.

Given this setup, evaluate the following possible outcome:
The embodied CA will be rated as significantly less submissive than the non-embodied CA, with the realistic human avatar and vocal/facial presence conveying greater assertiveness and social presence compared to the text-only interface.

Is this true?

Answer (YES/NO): NO